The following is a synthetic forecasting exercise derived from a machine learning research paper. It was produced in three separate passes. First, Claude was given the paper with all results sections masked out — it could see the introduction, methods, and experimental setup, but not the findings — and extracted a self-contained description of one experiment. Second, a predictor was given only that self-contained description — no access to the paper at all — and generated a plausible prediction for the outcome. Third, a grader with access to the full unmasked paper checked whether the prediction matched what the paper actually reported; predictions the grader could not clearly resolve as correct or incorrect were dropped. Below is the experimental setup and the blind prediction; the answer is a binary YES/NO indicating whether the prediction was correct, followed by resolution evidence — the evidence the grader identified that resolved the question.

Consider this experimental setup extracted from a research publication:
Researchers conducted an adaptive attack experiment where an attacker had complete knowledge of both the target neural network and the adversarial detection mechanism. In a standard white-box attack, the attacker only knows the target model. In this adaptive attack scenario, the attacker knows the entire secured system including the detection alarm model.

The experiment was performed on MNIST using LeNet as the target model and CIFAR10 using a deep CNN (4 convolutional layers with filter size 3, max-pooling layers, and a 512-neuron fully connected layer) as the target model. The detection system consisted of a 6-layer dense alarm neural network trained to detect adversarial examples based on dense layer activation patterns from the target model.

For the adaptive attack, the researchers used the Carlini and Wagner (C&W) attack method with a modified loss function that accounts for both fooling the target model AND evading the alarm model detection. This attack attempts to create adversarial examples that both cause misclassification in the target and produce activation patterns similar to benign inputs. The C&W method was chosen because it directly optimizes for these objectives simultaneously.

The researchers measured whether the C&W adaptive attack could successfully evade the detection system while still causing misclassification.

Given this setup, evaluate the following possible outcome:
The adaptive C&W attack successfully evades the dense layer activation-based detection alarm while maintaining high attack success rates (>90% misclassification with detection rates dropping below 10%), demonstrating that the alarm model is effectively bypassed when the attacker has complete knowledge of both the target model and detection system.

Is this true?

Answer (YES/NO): NO